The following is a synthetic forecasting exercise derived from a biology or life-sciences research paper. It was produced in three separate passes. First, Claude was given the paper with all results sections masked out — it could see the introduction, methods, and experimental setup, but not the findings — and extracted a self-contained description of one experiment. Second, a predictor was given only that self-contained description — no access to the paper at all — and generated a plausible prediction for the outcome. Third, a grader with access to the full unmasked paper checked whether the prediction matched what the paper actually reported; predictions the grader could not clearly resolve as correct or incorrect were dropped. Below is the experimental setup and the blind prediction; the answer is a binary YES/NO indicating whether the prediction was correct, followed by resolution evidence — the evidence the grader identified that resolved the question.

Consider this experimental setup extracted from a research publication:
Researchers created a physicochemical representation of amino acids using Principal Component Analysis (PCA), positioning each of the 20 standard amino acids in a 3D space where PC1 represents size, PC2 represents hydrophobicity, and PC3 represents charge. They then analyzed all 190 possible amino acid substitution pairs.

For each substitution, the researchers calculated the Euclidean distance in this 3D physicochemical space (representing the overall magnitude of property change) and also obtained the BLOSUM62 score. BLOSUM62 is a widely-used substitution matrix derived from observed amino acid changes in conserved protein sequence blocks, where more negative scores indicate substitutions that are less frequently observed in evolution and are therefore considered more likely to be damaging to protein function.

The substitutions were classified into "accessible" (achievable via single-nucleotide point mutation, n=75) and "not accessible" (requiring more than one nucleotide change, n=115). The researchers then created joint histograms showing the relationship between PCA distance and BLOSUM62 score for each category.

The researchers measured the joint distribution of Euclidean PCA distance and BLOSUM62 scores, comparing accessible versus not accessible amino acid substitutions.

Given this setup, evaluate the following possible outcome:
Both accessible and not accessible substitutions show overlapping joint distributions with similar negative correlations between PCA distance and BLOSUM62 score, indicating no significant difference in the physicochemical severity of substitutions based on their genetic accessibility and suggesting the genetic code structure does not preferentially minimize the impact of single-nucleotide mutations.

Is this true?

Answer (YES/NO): NO